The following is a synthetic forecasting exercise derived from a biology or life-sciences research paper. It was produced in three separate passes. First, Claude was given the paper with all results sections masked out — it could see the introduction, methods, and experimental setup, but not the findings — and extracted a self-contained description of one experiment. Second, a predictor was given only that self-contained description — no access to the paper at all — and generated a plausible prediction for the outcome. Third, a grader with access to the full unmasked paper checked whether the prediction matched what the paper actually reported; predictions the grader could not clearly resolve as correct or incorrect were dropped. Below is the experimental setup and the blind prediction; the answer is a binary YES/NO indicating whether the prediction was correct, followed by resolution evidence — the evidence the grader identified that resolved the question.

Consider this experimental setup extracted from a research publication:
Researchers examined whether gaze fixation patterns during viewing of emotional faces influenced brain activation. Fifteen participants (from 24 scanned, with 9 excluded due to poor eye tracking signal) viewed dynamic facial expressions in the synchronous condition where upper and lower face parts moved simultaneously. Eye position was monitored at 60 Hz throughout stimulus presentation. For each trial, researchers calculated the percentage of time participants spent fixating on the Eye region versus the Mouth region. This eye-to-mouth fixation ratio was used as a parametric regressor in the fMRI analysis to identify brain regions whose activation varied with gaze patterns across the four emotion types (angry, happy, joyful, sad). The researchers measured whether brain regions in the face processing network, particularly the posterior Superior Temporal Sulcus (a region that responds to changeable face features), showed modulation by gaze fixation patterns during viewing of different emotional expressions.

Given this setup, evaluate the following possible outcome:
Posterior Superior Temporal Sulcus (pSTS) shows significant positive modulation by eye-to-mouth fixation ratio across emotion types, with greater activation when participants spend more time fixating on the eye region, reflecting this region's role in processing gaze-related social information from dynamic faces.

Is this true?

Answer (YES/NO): NO